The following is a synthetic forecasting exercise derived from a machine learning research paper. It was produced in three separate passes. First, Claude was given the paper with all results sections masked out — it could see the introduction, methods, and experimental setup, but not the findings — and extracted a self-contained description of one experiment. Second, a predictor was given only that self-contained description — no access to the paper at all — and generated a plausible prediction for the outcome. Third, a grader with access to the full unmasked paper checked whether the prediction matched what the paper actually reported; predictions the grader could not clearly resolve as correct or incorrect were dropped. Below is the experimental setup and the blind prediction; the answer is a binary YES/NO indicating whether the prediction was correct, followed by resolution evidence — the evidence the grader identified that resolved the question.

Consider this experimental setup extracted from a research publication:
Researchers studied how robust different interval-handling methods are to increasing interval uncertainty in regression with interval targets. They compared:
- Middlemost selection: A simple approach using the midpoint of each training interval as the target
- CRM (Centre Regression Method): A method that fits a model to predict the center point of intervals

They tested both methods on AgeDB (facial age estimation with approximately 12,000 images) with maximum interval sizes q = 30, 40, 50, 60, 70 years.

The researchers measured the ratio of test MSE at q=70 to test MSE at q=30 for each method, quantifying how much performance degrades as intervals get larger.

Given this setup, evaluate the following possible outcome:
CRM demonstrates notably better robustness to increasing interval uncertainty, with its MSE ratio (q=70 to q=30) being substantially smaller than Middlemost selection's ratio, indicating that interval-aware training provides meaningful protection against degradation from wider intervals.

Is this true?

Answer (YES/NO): NO